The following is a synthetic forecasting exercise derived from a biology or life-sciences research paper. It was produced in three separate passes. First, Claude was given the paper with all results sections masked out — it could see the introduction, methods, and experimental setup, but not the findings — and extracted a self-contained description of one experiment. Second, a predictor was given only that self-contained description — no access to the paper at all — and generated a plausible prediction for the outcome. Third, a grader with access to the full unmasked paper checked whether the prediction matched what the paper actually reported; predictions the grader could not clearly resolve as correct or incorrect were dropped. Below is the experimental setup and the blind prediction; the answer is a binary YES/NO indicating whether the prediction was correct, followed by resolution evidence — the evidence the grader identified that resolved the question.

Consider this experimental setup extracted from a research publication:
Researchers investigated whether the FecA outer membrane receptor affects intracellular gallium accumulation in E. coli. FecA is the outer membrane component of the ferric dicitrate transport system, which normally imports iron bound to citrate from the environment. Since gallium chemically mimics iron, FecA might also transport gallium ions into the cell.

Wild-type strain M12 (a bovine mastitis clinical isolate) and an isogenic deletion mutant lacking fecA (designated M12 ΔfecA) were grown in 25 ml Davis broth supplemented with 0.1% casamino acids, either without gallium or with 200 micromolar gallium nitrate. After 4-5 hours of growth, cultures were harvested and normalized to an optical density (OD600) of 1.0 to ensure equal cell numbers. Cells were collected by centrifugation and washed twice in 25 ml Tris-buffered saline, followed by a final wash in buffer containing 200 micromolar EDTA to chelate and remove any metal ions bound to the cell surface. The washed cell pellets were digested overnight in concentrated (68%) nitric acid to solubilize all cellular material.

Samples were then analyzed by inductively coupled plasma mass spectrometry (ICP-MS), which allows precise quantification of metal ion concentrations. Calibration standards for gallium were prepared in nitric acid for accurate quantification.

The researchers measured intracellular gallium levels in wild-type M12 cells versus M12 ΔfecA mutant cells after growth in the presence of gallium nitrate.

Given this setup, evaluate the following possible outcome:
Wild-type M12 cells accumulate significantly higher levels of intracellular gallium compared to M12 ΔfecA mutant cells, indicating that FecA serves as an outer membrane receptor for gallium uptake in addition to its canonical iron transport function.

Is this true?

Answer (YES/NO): NO